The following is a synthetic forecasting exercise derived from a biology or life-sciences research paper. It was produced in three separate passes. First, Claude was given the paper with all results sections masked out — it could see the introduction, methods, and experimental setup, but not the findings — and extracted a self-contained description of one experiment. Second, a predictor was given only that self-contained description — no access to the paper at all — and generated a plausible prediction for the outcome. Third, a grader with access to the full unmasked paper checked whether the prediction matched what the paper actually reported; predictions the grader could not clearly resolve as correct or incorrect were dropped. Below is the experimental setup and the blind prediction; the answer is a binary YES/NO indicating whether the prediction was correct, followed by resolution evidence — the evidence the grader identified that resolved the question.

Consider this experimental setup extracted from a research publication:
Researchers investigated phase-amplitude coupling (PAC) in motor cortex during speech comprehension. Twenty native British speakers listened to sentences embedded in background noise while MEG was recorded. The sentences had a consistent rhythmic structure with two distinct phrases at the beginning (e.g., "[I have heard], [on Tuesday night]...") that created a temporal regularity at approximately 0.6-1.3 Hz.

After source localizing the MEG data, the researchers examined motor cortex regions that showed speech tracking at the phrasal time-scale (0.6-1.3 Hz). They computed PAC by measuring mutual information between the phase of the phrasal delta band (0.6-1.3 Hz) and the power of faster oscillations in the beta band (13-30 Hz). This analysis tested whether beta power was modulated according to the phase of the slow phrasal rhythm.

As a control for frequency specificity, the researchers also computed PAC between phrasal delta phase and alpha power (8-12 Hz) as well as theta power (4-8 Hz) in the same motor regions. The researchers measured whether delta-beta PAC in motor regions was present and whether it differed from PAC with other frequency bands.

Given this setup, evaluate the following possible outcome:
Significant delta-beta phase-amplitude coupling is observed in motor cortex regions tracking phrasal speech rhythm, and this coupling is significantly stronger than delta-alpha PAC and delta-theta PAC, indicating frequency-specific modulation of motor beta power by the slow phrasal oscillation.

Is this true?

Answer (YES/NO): NO